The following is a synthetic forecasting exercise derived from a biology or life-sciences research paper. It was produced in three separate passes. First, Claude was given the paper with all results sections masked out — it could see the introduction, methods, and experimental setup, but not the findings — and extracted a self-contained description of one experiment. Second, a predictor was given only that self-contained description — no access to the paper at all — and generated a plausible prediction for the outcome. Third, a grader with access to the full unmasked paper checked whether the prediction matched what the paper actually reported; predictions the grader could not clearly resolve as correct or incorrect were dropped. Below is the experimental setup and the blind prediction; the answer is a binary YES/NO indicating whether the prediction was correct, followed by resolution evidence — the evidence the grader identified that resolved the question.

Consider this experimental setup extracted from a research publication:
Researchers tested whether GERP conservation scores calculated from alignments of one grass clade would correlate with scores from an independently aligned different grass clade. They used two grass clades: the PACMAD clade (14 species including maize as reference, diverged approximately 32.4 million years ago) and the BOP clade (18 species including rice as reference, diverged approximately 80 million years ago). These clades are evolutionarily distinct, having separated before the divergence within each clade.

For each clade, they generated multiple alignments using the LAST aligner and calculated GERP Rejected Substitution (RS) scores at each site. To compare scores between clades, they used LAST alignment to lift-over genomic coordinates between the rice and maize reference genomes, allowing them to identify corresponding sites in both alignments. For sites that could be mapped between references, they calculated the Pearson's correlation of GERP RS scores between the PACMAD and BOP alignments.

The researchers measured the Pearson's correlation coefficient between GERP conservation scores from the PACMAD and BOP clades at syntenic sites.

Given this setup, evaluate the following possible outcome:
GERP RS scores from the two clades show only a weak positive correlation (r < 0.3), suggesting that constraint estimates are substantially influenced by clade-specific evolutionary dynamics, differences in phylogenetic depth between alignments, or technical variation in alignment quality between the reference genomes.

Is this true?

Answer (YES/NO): NO